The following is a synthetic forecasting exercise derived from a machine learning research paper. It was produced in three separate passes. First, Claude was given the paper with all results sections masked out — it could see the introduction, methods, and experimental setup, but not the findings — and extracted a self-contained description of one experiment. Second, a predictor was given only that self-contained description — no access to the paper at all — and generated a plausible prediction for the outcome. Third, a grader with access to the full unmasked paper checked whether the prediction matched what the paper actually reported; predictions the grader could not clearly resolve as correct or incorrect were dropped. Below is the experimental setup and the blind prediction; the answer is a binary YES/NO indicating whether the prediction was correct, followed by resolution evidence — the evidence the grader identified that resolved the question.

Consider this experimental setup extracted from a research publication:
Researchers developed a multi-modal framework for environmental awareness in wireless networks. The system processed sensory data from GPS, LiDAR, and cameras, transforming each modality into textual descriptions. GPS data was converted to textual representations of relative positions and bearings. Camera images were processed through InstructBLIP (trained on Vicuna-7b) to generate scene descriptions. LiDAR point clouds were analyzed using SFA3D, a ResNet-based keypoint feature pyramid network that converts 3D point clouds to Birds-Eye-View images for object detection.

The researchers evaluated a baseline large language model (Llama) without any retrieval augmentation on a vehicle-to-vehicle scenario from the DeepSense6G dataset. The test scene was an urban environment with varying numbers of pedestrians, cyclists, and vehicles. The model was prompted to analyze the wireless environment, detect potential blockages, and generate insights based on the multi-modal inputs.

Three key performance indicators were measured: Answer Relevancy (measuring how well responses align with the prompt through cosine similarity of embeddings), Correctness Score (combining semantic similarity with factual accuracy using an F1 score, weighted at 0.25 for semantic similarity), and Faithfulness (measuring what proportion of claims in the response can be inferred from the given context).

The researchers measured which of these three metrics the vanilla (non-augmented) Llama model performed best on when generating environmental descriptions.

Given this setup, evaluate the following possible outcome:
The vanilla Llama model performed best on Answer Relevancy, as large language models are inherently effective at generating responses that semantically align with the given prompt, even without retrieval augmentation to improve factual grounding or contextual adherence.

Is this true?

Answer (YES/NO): YES